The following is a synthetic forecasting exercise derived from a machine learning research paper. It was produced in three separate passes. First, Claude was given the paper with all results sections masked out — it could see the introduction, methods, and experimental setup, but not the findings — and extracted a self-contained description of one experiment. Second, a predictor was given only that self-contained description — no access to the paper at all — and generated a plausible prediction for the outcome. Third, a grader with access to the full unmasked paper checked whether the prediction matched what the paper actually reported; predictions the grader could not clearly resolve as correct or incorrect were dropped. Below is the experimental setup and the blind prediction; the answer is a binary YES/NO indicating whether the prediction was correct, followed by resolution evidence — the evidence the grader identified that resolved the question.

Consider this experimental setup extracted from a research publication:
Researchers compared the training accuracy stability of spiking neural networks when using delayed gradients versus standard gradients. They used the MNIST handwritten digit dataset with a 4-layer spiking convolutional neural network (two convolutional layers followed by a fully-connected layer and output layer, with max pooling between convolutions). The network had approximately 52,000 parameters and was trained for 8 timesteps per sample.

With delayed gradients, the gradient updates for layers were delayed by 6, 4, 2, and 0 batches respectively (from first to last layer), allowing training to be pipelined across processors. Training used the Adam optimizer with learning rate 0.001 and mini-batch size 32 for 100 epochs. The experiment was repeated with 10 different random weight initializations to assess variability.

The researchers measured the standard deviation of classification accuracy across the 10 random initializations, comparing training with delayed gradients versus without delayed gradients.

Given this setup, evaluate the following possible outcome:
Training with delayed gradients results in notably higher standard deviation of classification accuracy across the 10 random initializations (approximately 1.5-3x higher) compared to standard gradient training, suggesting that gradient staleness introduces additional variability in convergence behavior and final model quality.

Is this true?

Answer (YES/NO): NO